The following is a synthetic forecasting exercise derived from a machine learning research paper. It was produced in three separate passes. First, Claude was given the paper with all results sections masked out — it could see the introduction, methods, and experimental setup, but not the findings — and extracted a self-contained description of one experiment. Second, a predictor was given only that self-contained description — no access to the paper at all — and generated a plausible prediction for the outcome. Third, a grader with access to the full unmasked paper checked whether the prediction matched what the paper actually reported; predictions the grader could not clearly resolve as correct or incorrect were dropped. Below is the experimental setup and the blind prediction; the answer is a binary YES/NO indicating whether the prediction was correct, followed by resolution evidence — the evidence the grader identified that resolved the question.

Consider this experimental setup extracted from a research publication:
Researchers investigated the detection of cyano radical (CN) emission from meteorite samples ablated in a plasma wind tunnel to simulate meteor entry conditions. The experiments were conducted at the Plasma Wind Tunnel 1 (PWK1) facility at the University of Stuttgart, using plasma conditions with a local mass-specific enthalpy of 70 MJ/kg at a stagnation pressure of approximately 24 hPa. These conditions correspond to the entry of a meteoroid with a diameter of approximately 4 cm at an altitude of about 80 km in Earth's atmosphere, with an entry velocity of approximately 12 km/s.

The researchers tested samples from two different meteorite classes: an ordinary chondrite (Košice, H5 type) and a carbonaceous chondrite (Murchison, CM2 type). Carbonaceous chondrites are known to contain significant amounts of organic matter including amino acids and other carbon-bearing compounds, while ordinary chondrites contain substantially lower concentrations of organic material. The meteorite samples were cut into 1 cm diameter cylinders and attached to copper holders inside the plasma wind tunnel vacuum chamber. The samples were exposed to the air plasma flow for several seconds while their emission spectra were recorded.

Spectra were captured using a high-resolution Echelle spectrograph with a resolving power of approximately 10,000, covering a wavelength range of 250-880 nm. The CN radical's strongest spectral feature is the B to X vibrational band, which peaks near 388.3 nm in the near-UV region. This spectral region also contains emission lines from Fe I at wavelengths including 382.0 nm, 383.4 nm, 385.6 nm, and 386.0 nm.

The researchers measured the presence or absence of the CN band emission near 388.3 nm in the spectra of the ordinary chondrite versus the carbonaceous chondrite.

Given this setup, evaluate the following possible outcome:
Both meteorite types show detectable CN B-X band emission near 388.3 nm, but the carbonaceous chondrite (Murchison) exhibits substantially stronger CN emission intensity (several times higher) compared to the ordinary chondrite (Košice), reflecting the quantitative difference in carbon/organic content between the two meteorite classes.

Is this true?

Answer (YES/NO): NO